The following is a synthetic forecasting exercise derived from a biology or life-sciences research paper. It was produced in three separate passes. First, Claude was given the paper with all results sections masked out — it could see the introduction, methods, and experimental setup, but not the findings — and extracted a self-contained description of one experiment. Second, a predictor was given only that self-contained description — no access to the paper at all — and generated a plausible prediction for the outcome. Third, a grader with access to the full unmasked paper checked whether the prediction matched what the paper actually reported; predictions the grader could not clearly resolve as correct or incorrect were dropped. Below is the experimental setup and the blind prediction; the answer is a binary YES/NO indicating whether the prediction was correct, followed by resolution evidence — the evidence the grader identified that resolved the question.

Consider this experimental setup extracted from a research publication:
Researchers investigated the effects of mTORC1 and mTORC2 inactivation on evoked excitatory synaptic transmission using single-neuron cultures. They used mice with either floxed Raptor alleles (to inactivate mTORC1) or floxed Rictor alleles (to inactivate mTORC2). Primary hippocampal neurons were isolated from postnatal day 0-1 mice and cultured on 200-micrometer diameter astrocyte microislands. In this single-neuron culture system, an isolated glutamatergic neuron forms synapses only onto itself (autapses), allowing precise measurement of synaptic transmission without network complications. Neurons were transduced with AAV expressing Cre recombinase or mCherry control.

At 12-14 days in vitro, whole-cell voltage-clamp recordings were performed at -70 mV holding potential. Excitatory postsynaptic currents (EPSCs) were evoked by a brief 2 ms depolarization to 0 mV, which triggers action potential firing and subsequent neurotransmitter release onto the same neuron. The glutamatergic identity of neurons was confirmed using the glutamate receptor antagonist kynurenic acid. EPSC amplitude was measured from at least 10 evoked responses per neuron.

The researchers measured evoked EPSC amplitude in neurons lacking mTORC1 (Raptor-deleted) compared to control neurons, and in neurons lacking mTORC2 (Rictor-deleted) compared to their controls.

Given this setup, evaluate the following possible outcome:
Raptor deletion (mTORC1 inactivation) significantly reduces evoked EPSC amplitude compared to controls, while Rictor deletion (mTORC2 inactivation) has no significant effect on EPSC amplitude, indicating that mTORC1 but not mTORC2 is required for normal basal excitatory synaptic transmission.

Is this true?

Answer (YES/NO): NO